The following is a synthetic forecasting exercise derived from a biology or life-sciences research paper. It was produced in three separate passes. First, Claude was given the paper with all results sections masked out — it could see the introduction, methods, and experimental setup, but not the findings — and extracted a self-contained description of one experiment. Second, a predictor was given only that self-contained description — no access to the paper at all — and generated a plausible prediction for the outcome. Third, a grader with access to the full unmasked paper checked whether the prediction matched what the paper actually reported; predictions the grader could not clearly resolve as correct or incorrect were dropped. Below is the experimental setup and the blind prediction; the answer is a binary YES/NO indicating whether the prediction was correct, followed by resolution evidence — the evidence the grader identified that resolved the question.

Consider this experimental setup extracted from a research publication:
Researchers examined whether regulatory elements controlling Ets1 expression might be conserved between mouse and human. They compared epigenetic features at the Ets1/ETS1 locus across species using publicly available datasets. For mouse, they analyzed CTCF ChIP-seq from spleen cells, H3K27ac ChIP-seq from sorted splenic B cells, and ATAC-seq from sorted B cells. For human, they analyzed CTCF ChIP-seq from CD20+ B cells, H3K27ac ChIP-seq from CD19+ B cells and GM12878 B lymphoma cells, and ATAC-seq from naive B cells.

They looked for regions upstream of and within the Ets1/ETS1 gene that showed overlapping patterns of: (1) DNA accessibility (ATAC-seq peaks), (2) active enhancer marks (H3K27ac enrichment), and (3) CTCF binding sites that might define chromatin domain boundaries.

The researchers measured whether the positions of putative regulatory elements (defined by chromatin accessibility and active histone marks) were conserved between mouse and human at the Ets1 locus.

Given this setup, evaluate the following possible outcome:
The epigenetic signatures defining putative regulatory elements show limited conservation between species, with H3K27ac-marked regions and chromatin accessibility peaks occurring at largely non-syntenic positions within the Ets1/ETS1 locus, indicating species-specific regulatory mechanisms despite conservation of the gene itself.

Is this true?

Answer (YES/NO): NO